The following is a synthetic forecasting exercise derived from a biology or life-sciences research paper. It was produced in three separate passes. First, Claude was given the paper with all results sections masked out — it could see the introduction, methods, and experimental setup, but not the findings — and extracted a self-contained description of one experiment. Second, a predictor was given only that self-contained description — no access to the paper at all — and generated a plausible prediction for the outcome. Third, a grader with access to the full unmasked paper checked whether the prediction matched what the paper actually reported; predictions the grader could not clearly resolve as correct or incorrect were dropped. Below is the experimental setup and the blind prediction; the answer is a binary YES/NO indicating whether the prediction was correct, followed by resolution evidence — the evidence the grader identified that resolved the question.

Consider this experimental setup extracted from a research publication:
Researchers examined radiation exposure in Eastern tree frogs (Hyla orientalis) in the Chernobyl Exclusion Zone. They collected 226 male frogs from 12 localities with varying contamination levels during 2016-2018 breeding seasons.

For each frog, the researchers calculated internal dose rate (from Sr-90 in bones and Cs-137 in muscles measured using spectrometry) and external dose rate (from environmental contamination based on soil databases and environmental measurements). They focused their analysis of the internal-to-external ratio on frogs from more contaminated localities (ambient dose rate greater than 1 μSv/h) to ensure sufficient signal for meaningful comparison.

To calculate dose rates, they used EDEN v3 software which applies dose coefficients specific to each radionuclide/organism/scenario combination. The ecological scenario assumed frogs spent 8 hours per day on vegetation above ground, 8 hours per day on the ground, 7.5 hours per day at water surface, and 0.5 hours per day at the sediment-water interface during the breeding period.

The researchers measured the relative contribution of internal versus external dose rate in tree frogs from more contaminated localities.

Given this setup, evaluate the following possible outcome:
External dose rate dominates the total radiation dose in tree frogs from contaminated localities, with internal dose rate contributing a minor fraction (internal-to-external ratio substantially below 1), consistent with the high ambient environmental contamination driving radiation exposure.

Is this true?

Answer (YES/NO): NO